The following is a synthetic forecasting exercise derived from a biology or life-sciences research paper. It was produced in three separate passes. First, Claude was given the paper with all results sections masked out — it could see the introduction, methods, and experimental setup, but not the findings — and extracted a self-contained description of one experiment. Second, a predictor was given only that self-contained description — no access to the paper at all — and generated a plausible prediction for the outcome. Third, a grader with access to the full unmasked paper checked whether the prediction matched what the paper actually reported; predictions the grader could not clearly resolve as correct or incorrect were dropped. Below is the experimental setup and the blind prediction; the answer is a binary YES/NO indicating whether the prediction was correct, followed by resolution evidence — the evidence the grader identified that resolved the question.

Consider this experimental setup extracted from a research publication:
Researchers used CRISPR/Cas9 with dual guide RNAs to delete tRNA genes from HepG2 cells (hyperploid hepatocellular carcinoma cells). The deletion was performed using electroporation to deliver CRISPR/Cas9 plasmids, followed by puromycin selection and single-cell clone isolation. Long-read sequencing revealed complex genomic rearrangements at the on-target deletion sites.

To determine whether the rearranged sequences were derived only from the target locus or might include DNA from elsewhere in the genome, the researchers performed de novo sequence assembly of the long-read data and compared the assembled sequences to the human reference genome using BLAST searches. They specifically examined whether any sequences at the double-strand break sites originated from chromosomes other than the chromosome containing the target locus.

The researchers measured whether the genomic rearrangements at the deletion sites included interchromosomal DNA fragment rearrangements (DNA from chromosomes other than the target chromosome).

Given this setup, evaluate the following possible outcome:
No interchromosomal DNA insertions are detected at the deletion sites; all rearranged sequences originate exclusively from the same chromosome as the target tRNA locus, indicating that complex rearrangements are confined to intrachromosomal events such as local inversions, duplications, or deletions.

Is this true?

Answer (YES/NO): NO